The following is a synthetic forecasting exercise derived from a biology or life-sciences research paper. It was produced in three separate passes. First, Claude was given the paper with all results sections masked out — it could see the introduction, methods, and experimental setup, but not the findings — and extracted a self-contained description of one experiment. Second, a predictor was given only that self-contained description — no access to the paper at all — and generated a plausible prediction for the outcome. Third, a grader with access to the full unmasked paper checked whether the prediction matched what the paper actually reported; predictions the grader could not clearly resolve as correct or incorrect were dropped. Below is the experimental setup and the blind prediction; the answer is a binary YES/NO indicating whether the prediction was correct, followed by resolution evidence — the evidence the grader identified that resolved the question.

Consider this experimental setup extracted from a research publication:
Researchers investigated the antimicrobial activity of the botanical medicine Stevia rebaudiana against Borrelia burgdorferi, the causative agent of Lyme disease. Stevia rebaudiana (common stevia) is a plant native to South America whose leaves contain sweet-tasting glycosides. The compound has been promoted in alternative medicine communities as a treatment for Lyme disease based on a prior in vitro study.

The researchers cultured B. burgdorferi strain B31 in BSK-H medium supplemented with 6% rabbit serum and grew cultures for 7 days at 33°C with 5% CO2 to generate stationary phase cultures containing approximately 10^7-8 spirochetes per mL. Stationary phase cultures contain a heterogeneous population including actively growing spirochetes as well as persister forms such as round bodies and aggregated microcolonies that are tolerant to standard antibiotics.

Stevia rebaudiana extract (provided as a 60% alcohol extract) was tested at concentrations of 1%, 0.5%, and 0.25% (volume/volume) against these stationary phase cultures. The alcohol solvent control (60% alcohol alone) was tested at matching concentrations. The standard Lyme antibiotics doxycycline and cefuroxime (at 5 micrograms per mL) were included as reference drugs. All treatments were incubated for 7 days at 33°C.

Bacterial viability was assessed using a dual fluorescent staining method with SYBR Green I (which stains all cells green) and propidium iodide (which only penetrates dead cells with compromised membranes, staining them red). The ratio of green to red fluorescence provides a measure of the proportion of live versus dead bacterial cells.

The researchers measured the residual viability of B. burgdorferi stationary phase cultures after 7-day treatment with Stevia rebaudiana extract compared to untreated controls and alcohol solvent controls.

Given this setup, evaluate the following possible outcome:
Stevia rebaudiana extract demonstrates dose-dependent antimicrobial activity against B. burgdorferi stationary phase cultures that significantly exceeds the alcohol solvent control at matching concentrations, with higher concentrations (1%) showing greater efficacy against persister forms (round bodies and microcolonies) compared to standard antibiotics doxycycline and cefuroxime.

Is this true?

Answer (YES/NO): NO